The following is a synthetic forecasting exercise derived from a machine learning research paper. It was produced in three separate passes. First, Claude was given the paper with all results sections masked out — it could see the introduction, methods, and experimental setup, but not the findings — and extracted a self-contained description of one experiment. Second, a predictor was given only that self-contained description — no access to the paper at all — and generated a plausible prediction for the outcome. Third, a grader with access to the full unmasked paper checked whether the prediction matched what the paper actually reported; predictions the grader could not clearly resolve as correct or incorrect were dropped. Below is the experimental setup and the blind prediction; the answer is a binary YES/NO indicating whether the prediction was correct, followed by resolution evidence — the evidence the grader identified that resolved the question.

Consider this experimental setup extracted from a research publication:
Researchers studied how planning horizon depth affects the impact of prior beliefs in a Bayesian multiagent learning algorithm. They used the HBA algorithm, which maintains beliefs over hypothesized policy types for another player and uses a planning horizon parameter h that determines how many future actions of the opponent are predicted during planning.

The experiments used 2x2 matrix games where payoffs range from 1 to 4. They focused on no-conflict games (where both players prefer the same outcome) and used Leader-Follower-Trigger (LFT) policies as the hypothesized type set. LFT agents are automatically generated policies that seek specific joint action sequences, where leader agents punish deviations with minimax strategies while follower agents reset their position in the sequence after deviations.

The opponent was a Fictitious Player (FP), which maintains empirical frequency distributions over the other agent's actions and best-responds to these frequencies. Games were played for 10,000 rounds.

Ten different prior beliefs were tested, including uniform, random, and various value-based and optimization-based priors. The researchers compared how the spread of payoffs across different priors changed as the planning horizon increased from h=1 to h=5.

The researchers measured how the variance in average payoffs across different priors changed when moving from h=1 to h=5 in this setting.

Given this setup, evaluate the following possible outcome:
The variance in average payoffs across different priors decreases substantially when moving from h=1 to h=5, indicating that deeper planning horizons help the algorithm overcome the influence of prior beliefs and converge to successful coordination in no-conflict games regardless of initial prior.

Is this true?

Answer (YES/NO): YES